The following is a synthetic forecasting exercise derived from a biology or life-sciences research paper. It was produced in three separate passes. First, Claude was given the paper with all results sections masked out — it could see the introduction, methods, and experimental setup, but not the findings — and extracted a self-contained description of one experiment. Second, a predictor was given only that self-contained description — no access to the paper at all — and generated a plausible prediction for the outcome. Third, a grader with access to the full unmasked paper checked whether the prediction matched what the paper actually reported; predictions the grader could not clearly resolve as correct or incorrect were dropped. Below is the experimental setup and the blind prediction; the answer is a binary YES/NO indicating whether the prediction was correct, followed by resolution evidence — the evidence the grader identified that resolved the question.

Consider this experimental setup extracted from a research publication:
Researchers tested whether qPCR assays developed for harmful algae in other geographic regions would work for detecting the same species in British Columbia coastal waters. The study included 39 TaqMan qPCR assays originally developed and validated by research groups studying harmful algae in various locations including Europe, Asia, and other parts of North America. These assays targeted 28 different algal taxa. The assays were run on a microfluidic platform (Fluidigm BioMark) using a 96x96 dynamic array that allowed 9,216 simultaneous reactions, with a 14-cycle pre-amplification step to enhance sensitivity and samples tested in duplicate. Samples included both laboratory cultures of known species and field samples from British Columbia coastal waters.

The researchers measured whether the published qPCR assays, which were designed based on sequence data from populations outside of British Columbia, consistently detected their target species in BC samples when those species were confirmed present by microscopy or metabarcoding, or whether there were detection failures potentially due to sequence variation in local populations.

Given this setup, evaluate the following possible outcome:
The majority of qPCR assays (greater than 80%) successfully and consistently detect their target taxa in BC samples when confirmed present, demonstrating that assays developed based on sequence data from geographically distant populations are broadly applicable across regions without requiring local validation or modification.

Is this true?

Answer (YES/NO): NO